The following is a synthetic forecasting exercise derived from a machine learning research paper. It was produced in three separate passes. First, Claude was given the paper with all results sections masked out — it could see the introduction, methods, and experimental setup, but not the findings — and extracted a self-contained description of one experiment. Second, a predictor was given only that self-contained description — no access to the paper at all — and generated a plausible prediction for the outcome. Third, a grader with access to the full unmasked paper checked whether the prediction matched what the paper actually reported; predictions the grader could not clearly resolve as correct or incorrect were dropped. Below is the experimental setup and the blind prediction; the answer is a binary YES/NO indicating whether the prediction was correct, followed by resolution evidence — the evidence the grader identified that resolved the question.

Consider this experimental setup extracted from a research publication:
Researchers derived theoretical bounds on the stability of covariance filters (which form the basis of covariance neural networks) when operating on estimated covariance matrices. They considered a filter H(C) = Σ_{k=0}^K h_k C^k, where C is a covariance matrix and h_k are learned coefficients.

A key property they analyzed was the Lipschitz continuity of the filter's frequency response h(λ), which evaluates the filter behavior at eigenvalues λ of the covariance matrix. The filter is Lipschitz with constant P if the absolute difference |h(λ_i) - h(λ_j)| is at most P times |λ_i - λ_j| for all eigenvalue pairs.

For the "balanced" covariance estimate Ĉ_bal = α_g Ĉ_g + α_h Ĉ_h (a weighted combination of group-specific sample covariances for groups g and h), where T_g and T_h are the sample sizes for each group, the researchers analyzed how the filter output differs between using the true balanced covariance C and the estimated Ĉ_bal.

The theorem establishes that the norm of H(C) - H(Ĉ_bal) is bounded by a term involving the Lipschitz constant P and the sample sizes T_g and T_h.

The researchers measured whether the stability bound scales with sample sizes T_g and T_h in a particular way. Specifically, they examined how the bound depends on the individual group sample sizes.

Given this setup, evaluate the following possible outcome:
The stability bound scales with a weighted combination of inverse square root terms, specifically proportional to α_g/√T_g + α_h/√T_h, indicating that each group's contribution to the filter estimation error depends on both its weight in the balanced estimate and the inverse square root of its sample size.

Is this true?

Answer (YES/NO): NO